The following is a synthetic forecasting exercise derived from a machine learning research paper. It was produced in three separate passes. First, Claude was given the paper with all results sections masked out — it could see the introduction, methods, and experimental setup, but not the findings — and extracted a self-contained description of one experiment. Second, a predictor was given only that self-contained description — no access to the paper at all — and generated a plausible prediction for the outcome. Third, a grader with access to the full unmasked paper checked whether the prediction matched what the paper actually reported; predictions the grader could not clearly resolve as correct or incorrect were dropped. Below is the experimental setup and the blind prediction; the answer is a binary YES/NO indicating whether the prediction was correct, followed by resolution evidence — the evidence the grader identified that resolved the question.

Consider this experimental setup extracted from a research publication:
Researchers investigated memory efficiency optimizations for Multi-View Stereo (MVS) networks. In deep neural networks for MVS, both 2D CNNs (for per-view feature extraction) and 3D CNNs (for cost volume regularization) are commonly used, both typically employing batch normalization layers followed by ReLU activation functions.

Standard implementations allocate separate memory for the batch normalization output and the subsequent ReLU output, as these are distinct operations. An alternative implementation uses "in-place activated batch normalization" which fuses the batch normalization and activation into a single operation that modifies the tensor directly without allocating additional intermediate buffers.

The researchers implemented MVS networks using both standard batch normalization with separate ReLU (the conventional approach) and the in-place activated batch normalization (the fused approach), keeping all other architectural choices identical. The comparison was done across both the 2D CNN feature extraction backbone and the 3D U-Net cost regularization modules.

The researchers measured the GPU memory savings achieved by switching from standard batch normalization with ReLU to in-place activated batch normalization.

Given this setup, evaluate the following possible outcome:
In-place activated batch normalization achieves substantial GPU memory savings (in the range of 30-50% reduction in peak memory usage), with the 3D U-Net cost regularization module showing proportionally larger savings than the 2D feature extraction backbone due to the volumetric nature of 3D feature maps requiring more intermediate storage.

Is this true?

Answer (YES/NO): NO